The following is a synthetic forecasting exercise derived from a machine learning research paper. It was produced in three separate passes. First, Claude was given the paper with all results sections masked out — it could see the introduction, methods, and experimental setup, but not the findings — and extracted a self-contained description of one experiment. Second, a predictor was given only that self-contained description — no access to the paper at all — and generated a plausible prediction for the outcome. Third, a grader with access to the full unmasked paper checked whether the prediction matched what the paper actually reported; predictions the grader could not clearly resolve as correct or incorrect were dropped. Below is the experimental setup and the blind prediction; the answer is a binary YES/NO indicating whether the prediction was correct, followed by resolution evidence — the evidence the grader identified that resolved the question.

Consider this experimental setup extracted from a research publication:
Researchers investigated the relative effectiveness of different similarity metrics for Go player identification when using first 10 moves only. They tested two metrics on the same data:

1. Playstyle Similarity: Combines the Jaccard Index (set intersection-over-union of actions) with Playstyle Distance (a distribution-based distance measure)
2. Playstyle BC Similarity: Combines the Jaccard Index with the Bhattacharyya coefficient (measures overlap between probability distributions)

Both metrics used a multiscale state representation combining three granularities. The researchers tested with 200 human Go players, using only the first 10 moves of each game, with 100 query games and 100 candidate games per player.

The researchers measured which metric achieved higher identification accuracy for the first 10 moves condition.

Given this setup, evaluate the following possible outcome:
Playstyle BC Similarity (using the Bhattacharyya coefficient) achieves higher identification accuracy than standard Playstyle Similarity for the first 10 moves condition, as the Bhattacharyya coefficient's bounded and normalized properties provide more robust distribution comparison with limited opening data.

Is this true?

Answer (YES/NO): NO